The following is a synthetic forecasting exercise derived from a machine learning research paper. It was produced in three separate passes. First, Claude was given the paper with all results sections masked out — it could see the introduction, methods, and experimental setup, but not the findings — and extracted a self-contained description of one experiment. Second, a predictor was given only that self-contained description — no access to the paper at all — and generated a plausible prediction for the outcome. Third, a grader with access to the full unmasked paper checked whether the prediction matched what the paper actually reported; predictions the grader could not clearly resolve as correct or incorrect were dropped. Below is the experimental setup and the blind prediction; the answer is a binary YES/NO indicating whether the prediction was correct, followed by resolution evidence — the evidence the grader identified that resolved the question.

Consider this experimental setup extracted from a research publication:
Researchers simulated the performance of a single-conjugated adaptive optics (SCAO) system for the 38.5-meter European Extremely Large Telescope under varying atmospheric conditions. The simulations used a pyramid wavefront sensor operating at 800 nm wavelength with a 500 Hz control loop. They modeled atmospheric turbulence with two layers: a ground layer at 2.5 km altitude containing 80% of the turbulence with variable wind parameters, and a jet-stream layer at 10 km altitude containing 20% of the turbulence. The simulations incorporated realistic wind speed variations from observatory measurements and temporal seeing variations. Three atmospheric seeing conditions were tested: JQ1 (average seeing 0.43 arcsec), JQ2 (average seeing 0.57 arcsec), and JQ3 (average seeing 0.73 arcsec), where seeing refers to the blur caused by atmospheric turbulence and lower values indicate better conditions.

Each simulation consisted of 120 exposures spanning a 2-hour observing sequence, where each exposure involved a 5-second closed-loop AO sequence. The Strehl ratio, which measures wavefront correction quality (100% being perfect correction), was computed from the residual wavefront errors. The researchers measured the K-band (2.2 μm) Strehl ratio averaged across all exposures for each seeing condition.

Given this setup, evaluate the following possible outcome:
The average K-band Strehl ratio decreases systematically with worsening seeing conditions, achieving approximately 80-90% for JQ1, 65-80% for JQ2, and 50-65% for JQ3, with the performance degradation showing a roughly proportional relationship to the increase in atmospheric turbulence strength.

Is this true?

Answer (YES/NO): NO